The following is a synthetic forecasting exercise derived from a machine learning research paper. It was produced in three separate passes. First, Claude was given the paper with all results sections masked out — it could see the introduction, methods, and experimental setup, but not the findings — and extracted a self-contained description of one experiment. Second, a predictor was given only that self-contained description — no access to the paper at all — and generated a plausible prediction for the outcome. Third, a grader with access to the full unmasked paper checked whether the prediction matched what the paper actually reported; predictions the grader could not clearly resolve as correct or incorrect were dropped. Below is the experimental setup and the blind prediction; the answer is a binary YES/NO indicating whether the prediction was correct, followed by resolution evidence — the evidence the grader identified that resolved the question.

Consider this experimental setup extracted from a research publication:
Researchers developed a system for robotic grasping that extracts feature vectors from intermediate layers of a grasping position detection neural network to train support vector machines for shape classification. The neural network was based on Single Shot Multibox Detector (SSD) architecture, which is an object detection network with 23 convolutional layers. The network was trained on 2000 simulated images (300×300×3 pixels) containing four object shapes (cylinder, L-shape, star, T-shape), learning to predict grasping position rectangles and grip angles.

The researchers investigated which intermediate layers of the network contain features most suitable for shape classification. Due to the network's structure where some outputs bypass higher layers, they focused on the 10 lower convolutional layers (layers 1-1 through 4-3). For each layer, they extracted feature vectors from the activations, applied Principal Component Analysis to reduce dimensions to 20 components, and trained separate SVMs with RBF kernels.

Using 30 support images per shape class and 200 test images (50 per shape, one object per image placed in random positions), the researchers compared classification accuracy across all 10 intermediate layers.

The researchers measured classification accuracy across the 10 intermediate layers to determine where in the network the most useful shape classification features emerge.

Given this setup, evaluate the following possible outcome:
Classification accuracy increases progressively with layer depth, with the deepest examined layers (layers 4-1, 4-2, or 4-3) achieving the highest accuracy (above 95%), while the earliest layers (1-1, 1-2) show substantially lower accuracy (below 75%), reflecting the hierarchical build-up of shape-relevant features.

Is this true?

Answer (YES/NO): NO